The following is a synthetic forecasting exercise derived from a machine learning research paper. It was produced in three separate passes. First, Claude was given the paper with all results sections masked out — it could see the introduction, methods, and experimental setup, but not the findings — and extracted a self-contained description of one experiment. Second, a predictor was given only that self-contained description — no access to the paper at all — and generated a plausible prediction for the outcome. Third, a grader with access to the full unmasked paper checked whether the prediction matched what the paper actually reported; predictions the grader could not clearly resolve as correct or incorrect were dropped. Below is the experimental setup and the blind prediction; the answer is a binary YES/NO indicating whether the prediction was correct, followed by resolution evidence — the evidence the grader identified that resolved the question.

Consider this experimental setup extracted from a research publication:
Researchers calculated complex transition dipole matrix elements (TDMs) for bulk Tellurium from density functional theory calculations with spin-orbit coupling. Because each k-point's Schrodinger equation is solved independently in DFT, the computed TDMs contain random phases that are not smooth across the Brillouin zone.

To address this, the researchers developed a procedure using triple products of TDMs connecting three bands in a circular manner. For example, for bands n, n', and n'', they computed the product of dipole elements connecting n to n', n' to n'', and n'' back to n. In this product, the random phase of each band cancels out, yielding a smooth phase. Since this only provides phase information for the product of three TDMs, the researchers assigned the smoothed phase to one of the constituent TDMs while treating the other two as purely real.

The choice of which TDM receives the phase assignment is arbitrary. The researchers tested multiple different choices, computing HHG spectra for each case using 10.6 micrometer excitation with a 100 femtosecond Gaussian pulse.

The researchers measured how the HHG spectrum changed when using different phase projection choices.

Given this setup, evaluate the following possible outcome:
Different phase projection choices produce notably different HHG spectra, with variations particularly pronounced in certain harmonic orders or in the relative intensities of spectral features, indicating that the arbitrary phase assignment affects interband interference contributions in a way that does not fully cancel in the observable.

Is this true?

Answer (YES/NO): NO